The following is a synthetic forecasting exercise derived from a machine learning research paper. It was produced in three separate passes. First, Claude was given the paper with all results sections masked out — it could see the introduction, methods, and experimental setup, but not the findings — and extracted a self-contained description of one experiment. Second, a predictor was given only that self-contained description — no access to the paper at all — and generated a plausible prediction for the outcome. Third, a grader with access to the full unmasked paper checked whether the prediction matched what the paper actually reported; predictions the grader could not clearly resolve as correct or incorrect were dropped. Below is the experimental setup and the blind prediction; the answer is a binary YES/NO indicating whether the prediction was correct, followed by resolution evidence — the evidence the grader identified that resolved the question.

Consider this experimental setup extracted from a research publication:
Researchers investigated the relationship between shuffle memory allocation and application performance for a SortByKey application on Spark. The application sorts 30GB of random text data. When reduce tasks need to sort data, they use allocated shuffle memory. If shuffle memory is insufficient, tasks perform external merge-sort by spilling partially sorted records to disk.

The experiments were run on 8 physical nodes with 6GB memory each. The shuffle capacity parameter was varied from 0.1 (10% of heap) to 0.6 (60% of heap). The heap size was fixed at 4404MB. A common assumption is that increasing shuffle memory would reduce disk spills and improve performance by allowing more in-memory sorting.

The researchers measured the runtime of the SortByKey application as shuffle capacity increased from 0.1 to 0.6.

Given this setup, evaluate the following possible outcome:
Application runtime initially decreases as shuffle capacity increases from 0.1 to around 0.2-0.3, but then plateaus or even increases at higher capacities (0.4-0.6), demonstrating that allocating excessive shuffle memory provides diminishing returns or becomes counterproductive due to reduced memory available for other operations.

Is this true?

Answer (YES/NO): NO